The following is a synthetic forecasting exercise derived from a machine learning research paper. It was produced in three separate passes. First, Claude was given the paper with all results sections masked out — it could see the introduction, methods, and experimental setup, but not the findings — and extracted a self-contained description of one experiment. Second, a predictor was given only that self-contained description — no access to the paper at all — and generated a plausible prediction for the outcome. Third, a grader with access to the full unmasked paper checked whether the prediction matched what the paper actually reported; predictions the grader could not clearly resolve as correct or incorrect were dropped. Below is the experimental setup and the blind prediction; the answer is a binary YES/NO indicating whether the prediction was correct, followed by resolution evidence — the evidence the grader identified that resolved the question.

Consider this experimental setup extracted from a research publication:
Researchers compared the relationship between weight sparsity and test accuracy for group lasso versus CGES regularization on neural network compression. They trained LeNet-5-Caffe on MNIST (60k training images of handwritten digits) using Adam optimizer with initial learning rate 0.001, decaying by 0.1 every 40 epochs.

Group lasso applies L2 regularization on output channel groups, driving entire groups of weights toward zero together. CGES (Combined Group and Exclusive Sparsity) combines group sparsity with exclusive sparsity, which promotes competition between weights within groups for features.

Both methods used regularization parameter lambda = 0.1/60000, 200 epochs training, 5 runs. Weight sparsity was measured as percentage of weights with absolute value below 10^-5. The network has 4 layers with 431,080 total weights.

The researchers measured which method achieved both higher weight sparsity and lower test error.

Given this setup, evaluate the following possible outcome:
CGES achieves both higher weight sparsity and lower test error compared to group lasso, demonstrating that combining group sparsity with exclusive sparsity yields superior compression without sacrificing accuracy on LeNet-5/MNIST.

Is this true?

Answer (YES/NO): YES